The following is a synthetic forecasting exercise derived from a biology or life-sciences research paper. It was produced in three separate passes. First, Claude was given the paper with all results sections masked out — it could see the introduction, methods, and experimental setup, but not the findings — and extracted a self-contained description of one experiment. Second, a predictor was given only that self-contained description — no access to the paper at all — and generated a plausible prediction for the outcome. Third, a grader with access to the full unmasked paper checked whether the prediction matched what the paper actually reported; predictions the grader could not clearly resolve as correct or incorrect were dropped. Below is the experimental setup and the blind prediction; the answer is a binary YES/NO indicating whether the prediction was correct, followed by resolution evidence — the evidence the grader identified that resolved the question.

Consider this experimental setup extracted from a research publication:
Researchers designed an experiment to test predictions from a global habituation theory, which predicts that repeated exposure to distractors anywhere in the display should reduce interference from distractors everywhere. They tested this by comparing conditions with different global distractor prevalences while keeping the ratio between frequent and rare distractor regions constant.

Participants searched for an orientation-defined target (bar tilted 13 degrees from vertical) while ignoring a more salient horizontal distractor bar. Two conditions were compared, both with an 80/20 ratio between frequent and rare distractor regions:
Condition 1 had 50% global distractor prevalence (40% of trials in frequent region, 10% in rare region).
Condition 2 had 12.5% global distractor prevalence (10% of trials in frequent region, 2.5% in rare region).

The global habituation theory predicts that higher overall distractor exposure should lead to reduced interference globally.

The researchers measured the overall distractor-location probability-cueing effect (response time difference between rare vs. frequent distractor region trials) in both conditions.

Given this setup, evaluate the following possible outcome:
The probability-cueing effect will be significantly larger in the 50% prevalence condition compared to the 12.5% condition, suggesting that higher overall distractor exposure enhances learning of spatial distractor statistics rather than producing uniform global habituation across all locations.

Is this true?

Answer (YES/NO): NO